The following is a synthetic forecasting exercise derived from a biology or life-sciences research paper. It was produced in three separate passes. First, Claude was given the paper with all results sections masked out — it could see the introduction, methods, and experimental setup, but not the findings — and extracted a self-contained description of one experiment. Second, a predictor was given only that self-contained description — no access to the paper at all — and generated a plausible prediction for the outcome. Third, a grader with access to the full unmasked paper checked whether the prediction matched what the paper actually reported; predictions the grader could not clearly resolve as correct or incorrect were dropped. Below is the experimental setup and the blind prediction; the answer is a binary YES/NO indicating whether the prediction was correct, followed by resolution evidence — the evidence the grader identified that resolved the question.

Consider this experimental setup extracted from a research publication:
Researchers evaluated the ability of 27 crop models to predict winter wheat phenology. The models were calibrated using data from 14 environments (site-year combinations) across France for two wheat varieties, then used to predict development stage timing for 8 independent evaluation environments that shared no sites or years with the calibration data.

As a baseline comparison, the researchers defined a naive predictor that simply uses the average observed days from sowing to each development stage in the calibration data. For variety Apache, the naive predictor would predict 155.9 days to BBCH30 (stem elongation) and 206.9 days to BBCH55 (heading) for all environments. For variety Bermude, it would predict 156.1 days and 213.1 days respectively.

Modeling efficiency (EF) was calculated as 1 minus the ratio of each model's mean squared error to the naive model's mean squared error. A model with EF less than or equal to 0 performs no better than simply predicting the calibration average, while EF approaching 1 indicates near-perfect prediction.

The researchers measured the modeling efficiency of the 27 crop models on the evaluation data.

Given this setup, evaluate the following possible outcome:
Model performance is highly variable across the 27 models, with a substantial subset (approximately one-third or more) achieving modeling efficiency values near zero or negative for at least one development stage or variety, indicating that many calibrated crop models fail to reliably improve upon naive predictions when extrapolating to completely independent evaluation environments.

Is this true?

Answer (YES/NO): NO